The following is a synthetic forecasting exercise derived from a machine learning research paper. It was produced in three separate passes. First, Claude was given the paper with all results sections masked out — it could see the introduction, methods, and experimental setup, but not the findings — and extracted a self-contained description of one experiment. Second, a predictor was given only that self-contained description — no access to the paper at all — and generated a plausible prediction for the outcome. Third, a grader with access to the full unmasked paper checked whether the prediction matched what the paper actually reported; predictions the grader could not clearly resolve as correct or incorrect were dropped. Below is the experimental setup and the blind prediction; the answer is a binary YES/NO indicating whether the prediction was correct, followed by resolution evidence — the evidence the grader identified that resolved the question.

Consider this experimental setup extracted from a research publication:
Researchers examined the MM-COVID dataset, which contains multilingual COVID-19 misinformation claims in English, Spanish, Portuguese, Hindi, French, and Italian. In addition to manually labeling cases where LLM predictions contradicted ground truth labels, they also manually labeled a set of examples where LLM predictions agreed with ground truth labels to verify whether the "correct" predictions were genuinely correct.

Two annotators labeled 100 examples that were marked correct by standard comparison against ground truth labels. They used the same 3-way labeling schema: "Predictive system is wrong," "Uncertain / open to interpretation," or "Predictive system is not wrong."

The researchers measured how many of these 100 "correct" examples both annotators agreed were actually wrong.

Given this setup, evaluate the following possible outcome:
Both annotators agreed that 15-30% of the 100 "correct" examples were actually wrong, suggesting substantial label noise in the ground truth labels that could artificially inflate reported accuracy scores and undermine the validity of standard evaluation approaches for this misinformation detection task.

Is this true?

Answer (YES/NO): NO